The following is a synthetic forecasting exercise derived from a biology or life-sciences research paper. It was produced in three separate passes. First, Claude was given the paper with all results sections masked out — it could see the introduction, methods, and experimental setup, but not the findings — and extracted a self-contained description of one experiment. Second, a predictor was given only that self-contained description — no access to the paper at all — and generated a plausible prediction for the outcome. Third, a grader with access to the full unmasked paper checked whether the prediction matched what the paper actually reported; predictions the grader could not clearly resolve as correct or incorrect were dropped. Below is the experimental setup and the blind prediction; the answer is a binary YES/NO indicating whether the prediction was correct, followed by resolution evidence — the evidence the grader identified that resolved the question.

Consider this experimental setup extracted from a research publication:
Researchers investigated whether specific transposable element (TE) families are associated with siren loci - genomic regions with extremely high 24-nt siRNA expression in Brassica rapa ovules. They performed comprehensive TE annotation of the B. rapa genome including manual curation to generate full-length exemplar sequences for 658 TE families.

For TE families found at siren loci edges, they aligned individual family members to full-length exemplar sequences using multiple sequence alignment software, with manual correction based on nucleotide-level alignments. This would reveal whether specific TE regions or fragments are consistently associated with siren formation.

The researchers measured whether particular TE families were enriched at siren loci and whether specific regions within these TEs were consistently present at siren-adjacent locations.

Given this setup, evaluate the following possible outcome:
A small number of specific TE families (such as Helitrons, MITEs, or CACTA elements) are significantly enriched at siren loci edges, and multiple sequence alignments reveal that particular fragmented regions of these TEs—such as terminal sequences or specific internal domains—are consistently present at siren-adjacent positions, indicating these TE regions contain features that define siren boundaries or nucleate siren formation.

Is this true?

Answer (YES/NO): YES